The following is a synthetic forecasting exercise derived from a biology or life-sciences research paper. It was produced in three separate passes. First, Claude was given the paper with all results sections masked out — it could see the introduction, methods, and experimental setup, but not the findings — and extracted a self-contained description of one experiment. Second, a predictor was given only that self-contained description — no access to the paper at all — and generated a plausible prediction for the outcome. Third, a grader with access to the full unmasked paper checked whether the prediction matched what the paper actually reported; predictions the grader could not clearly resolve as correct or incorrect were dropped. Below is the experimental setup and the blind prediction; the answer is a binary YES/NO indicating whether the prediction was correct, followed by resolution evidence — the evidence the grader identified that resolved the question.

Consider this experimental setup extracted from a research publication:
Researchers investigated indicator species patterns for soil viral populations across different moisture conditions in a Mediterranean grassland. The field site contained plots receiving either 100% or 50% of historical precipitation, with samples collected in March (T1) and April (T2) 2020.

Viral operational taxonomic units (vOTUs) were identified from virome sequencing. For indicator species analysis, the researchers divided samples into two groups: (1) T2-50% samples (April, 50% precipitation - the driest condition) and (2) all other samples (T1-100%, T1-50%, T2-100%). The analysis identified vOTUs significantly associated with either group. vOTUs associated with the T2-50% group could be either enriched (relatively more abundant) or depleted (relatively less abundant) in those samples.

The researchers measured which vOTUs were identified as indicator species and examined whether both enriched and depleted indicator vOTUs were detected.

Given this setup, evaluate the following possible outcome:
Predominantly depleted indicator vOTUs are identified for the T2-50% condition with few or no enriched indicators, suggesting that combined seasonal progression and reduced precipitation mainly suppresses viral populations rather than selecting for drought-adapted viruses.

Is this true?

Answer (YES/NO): NO